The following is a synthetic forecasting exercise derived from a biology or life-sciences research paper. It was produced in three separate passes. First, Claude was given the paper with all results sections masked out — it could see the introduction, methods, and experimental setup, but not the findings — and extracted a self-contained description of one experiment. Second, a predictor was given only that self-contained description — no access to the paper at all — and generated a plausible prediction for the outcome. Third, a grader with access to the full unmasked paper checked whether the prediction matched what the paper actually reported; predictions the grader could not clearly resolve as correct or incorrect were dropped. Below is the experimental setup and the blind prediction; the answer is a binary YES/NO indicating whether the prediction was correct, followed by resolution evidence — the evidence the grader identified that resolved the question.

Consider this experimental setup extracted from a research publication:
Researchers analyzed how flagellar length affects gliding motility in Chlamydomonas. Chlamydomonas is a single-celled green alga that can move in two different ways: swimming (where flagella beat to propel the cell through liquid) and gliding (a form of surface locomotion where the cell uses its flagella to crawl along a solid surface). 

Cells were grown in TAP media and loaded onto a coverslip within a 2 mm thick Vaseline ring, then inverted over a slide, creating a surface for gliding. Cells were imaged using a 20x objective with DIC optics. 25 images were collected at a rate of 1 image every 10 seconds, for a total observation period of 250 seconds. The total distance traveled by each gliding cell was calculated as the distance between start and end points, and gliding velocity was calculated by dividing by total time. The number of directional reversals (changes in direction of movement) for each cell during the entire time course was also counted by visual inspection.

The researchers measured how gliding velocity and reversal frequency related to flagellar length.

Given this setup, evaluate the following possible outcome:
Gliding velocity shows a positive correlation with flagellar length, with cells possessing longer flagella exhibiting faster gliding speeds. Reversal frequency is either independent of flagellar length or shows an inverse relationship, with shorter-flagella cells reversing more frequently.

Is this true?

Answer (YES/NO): NO